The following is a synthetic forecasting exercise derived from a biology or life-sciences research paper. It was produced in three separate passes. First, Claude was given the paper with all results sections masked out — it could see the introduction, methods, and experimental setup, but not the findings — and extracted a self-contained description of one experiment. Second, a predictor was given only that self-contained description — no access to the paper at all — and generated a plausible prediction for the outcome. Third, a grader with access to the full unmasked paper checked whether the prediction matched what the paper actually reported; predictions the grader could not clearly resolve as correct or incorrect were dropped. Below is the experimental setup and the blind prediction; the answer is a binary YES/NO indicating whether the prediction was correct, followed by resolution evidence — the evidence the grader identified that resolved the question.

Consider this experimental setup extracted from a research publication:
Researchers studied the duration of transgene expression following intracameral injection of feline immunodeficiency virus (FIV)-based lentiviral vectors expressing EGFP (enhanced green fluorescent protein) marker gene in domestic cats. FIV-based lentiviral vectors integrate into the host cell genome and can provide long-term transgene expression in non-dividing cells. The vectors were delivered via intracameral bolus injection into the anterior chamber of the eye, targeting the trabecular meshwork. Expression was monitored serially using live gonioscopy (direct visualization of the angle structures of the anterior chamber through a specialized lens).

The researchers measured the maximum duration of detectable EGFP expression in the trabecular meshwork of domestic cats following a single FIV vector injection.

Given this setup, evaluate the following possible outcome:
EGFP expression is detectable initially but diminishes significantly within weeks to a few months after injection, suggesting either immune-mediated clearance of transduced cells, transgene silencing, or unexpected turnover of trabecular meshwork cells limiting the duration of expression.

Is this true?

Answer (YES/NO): NO